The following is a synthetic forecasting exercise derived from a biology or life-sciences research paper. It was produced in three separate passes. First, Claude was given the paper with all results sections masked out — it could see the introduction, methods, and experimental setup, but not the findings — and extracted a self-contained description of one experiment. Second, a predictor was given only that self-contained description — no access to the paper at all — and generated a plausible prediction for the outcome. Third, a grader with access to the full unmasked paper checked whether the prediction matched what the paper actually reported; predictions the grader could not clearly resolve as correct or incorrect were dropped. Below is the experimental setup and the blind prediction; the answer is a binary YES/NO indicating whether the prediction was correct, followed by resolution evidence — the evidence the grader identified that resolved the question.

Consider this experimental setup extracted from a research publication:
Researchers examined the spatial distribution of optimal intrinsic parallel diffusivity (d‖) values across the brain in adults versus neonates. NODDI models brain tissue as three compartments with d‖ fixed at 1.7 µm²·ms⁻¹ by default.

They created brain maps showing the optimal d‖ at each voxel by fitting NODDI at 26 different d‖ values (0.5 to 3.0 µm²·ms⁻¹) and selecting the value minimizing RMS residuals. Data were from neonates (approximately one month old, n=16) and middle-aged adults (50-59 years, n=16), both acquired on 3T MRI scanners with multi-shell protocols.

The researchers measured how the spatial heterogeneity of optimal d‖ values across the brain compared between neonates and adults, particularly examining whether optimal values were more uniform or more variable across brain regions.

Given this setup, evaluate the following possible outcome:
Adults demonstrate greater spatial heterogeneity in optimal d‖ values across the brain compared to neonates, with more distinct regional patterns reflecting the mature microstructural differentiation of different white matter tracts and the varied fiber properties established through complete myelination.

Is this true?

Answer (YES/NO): YES